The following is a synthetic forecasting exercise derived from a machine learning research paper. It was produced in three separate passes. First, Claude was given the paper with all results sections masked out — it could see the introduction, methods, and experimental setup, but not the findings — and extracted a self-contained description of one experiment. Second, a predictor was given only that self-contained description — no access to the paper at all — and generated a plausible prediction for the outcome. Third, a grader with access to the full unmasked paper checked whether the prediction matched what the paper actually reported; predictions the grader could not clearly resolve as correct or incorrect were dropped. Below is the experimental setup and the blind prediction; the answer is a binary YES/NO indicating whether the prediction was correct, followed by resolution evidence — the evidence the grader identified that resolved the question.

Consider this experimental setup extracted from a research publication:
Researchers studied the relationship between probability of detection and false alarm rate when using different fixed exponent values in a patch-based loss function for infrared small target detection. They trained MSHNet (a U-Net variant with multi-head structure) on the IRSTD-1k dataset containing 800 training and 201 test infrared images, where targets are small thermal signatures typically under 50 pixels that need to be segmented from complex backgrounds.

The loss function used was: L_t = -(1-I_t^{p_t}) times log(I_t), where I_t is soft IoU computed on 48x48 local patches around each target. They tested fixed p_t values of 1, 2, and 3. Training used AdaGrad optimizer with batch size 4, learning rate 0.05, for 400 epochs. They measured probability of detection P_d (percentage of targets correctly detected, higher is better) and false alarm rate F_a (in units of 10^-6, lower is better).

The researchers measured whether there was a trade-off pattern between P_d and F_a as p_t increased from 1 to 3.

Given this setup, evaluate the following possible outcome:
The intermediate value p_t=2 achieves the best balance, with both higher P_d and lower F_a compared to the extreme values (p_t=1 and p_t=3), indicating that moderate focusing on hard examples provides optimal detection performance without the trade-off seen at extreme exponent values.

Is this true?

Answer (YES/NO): NO